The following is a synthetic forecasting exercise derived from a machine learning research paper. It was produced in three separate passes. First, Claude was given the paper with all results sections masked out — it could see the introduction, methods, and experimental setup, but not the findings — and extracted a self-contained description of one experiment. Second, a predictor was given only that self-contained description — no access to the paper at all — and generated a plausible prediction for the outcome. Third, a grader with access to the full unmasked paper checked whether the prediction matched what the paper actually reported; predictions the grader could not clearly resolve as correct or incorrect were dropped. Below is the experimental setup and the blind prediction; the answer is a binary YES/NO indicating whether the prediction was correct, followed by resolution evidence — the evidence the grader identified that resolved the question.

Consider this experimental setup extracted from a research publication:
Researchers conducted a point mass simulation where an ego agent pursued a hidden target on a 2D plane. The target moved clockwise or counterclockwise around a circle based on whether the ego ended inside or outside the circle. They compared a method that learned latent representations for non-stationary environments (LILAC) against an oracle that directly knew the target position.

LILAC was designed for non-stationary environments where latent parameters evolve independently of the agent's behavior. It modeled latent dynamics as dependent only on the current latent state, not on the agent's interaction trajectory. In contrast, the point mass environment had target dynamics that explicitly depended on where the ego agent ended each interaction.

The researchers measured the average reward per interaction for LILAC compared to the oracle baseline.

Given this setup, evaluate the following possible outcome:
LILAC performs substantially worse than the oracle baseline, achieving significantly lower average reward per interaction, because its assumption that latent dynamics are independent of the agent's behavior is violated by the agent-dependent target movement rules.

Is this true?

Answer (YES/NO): YES